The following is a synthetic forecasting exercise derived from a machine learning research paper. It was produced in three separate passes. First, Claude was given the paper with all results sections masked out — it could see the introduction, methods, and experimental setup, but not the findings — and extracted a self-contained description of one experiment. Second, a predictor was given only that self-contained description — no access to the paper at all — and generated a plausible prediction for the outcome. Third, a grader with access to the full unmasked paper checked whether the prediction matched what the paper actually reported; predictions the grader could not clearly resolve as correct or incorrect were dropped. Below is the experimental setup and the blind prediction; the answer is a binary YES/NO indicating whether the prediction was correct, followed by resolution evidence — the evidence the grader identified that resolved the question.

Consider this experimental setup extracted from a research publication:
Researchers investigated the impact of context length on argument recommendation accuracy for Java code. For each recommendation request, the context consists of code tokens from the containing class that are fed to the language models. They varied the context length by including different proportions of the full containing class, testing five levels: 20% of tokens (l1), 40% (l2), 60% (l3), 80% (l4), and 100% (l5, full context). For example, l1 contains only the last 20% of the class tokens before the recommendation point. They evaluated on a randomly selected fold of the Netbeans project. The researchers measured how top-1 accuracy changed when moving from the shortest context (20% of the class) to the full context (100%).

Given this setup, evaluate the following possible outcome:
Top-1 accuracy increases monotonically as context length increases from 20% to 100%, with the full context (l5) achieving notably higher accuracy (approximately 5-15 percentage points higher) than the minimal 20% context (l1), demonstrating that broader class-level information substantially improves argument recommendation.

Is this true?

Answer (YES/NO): NO